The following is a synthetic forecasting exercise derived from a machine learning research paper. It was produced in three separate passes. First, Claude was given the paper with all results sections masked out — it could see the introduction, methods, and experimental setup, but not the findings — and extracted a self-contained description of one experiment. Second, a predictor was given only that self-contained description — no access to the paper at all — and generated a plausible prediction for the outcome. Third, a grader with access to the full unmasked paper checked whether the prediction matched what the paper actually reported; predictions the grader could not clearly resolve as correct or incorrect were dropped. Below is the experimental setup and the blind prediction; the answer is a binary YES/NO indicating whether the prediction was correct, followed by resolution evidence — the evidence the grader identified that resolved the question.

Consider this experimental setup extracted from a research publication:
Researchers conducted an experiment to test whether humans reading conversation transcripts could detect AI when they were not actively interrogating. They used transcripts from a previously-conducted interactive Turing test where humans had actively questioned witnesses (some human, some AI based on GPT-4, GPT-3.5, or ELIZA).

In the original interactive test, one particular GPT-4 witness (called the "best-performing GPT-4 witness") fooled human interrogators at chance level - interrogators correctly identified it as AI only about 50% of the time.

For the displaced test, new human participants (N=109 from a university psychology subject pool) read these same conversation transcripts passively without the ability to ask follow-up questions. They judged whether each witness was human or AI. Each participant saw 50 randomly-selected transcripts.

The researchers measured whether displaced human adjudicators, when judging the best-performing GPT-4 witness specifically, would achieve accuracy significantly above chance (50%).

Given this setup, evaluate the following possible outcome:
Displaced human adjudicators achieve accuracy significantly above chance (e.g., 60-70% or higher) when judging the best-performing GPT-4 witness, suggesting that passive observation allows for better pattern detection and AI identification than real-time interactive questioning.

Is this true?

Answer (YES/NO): NO